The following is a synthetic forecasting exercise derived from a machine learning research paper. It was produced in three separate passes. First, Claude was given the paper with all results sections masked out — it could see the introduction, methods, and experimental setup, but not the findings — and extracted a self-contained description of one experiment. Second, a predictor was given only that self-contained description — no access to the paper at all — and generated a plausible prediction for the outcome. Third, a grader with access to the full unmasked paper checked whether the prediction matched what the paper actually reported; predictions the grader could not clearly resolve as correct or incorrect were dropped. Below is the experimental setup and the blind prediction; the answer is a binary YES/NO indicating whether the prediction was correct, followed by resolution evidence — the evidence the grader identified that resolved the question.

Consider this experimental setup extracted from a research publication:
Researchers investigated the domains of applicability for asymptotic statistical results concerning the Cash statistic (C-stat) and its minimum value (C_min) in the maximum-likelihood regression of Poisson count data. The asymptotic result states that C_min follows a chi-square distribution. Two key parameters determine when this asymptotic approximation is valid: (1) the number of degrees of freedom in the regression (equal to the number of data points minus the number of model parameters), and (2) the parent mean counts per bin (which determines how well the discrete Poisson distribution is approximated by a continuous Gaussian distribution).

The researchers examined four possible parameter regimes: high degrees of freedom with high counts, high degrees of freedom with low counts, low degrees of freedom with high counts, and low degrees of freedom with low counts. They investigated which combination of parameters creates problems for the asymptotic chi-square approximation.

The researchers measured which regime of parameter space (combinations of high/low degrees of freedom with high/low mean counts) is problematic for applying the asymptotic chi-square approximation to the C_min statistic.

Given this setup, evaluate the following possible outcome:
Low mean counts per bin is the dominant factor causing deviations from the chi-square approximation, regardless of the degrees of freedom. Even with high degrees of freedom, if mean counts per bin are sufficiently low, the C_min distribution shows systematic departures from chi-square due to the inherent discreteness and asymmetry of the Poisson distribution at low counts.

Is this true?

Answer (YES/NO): NO